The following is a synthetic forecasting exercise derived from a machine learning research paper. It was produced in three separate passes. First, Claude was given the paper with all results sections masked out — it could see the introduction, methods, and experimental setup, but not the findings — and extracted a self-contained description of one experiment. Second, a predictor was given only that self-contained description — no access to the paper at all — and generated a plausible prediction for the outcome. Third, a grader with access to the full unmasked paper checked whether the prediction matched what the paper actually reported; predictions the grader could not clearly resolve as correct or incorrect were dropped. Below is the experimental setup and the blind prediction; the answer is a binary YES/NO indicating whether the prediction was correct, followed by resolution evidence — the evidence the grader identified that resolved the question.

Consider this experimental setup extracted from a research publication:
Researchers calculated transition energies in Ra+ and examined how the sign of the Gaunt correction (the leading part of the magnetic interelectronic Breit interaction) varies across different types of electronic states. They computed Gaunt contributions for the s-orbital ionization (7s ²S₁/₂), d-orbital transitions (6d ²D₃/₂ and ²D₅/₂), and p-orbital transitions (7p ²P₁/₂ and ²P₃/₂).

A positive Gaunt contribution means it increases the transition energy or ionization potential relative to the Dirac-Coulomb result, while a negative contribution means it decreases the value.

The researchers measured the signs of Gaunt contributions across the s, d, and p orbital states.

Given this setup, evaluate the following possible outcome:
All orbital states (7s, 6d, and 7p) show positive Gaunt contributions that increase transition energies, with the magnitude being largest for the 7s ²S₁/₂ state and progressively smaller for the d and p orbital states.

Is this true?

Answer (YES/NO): NO